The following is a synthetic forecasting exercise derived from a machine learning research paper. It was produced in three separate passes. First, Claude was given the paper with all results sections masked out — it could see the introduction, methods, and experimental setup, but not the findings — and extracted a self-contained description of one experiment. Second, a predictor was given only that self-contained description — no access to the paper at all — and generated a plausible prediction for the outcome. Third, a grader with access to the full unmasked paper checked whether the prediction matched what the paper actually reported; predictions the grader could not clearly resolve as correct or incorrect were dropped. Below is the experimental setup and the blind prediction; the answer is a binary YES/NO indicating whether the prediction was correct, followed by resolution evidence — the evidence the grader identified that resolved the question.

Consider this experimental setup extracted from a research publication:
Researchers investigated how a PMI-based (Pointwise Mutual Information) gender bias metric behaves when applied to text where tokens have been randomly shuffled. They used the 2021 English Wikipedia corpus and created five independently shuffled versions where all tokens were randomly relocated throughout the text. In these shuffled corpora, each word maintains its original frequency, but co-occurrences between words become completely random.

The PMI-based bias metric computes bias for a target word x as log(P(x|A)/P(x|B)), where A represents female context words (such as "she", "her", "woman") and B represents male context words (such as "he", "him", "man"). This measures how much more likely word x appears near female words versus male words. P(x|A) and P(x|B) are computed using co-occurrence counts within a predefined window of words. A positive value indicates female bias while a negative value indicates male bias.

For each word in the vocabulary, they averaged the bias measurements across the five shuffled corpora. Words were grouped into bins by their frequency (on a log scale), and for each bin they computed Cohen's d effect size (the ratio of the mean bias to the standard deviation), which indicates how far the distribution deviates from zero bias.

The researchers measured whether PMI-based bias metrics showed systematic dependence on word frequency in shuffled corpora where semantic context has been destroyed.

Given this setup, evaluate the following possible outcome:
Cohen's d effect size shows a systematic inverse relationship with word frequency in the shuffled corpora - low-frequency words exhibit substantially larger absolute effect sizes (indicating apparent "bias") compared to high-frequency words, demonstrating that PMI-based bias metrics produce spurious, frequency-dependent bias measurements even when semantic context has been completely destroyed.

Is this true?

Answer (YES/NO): NO